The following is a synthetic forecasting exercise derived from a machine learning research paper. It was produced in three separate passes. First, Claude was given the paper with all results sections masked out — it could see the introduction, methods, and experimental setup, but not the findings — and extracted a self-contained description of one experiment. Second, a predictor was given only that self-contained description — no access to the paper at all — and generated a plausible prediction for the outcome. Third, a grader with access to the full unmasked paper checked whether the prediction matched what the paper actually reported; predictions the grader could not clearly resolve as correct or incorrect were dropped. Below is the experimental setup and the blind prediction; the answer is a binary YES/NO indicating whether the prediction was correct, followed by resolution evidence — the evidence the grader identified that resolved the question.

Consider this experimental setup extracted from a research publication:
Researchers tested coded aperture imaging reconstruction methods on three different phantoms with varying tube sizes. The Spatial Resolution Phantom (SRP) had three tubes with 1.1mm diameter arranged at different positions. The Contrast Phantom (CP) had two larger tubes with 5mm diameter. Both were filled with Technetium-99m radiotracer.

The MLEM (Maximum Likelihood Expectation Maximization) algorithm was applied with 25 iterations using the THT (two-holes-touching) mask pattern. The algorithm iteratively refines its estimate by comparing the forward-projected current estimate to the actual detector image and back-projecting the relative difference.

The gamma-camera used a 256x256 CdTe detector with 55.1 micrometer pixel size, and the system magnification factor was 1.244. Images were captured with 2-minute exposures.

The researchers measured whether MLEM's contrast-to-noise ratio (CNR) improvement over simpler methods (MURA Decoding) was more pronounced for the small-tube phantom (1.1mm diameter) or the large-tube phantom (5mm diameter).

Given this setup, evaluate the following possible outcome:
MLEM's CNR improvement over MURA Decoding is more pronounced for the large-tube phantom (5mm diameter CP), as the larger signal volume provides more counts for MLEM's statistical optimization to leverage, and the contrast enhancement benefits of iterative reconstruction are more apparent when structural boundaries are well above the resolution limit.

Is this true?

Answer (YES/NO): NO